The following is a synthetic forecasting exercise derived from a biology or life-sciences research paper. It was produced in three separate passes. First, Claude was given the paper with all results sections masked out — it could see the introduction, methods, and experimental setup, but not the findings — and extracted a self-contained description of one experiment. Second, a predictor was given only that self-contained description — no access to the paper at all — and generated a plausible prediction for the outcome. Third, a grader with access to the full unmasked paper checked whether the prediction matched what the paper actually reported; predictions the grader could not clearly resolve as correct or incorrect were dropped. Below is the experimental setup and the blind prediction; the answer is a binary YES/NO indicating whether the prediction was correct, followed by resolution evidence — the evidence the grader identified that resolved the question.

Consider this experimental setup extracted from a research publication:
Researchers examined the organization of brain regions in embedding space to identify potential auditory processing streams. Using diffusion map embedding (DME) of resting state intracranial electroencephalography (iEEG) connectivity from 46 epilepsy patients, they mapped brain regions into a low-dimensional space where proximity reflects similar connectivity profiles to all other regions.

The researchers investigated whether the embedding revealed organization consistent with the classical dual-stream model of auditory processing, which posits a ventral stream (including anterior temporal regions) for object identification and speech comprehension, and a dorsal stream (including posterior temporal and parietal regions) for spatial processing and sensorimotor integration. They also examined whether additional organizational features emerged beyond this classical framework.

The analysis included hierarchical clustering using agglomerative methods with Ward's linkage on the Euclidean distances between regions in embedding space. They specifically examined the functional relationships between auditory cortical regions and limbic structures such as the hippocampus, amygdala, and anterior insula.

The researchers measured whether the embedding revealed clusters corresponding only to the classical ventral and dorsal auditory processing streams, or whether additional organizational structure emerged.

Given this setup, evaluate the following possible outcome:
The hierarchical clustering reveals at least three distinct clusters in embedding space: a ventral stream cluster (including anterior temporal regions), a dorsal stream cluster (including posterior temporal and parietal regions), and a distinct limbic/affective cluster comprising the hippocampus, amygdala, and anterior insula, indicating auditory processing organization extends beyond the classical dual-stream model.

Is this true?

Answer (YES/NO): NO